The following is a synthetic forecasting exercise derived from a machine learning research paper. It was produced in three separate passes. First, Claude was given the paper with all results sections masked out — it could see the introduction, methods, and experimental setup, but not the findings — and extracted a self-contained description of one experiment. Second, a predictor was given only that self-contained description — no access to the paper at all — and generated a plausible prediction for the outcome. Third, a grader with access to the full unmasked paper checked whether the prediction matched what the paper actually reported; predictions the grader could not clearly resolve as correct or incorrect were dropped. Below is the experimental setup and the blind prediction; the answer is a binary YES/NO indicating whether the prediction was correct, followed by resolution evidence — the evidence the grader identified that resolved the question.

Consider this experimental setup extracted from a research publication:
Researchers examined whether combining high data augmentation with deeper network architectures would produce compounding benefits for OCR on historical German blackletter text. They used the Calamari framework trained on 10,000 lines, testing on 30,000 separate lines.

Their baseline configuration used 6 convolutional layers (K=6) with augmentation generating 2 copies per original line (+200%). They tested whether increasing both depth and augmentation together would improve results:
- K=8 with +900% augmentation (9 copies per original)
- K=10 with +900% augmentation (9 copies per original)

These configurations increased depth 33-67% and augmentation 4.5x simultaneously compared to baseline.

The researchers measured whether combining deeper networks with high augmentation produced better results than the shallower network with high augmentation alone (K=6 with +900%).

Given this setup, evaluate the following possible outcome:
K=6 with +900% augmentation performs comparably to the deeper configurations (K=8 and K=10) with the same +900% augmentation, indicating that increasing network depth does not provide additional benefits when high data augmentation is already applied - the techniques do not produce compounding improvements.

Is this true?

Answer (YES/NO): YES